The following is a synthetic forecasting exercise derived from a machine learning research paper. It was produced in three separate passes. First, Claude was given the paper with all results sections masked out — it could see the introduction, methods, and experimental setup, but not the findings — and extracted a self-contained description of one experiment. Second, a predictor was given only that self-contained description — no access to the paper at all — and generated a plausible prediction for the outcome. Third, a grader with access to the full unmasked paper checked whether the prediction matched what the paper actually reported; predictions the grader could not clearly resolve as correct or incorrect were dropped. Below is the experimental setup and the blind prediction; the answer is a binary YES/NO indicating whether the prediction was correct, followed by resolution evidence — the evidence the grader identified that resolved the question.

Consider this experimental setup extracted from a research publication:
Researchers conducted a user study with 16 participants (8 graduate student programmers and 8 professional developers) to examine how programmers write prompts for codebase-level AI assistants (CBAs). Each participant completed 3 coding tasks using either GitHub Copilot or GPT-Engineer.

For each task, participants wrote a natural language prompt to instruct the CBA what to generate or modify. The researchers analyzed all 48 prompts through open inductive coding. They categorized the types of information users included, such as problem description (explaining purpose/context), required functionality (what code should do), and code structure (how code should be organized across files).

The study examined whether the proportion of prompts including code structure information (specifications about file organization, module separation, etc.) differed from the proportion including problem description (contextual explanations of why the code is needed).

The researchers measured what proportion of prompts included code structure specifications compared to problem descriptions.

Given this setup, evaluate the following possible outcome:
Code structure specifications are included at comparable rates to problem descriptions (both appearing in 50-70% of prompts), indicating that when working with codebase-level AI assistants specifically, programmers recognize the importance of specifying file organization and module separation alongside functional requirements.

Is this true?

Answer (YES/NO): NO